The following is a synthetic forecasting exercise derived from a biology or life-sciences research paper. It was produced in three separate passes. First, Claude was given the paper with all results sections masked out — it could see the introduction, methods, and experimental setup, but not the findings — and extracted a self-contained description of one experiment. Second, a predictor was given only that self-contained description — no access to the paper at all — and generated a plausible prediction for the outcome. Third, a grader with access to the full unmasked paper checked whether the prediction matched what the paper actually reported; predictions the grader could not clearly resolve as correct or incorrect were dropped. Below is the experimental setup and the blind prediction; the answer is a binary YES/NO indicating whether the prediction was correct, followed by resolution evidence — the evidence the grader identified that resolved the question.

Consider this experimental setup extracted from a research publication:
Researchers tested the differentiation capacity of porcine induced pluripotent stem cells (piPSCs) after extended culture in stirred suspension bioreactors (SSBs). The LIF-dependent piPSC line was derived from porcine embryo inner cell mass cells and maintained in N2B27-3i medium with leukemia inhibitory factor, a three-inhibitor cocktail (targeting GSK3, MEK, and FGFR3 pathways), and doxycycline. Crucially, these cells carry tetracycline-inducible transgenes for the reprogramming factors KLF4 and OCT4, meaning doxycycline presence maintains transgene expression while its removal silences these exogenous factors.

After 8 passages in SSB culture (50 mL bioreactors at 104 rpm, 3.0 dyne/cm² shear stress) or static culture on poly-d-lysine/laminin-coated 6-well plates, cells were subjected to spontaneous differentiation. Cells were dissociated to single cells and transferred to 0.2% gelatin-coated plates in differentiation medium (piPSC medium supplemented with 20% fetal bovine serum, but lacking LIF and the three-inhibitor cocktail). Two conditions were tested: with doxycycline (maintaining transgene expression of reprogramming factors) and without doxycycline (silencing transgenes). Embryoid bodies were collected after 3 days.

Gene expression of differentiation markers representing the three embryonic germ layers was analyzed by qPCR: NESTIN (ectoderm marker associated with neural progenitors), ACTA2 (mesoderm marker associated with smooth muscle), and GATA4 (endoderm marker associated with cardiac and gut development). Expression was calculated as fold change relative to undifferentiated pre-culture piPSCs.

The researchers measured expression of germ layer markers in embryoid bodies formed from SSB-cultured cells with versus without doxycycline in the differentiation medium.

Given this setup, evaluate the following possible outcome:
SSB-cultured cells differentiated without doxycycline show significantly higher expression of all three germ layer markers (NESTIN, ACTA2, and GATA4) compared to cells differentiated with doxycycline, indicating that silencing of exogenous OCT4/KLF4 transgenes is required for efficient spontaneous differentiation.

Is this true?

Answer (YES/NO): NO